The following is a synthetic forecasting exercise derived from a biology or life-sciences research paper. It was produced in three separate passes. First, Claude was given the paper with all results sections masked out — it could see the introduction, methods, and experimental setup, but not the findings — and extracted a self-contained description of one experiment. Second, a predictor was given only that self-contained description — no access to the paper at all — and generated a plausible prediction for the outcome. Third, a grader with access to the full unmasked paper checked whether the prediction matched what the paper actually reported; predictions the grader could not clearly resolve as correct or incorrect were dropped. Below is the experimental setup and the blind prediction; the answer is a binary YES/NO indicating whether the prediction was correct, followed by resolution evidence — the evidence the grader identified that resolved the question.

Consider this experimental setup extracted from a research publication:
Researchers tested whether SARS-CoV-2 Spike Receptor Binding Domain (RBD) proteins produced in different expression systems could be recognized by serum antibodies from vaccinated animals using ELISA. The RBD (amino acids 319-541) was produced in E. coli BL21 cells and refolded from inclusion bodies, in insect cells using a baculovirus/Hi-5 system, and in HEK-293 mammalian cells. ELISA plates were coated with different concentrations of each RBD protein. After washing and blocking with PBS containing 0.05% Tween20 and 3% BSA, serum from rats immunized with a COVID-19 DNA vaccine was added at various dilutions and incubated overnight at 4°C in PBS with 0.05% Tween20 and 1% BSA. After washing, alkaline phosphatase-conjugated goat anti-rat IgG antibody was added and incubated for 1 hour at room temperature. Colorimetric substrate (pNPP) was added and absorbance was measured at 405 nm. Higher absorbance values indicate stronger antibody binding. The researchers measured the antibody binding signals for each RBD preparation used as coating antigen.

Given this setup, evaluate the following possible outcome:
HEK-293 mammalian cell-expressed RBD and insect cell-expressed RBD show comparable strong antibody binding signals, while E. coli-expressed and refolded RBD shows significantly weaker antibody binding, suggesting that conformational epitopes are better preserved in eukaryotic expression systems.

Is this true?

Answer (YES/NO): YES